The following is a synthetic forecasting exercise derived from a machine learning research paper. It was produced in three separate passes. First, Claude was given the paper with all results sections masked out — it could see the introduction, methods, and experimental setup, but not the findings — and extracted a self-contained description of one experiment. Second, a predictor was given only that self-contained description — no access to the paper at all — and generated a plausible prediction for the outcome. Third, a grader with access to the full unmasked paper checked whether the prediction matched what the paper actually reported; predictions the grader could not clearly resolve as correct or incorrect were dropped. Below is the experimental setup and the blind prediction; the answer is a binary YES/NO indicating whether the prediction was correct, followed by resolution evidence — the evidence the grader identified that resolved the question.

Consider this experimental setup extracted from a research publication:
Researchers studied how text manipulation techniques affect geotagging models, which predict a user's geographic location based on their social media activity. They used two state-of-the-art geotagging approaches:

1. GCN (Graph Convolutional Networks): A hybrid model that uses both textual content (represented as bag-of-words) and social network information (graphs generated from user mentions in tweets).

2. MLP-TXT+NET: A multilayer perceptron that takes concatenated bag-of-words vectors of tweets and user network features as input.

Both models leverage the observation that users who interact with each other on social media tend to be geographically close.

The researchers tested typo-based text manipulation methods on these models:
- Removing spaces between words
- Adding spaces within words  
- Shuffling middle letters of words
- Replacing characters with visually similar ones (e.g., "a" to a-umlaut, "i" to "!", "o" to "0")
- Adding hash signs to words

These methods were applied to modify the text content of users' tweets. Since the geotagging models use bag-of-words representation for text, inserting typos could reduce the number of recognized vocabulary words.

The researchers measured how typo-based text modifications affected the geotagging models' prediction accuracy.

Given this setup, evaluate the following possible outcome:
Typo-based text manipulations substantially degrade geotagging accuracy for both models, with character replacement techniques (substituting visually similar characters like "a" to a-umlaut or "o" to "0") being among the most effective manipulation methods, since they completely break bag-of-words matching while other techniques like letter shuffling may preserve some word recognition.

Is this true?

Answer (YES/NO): NO